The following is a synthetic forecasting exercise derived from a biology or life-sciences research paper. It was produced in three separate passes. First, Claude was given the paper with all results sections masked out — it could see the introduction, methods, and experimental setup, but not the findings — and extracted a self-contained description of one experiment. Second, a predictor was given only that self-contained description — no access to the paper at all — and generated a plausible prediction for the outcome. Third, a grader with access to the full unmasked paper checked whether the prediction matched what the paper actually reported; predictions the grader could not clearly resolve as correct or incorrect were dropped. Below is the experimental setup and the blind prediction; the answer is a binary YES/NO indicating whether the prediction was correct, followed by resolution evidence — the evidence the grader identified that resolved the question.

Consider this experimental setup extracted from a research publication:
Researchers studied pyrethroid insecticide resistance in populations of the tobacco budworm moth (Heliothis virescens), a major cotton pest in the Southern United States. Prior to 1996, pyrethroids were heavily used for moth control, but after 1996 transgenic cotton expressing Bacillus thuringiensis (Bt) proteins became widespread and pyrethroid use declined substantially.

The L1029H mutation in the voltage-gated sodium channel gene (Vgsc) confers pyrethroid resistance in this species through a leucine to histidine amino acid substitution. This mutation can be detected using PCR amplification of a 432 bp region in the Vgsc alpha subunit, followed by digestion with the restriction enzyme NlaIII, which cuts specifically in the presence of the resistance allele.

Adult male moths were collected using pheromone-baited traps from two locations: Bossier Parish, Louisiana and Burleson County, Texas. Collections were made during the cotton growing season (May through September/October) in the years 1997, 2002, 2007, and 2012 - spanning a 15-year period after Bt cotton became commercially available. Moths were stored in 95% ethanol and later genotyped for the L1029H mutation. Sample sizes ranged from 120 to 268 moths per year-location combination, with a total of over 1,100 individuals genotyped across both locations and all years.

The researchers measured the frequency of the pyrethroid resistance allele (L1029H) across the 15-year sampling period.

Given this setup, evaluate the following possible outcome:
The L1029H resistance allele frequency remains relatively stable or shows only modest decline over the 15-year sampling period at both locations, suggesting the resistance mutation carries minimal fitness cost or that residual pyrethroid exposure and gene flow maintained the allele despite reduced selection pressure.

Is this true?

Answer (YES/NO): NO